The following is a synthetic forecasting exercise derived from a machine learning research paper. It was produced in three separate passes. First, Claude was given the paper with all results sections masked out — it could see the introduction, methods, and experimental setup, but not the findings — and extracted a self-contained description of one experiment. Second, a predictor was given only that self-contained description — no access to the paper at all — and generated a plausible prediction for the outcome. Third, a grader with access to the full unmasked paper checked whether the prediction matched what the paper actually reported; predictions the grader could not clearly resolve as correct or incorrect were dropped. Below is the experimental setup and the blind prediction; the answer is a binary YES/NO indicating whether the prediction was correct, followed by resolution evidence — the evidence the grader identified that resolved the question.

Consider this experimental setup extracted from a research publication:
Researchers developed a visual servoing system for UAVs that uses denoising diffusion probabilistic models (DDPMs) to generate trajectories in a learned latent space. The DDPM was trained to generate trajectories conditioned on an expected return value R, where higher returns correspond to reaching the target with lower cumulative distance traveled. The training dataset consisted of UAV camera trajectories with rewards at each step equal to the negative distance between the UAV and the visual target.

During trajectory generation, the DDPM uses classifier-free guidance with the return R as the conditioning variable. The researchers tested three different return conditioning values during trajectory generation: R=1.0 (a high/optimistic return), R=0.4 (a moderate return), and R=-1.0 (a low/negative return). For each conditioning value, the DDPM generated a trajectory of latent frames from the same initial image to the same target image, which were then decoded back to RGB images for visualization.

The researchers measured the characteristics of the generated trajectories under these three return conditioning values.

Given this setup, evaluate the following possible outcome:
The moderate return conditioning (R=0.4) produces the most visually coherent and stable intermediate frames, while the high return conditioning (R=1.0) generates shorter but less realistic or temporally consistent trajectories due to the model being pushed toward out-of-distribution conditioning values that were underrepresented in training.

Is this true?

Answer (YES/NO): NO